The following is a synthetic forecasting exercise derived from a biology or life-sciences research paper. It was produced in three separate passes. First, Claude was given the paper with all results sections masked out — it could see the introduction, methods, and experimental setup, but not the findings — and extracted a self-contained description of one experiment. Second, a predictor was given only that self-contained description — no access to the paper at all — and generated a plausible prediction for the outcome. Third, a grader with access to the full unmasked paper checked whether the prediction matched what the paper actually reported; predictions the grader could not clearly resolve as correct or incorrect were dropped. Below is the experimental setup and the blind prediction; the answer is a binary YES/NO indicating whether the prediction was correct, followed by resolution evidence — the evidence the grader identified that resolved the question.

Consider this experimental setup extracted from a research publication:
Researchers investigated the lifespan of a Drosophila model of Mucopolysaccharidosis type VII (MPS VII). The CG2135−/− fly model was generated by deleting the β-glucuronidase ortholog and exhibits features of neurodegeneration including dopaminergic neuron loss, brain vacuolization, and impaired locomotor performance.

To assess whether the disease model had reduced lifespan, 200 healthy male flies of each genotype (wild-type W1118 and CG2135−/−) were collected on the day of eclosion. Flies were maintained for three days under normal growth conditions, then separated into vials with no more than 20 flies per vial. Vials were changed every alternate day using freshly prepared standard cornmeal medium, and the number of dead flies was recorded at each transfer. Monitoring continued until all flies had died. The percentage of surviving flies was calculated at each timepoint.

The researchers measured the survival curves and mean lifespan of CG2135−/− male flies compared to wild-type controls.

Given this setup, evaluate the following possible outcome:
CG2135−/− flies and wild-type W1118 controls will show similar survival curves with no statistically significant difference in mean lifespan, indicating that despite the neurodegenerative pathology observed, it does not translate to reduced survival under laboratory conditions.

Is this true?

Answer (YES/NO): NO